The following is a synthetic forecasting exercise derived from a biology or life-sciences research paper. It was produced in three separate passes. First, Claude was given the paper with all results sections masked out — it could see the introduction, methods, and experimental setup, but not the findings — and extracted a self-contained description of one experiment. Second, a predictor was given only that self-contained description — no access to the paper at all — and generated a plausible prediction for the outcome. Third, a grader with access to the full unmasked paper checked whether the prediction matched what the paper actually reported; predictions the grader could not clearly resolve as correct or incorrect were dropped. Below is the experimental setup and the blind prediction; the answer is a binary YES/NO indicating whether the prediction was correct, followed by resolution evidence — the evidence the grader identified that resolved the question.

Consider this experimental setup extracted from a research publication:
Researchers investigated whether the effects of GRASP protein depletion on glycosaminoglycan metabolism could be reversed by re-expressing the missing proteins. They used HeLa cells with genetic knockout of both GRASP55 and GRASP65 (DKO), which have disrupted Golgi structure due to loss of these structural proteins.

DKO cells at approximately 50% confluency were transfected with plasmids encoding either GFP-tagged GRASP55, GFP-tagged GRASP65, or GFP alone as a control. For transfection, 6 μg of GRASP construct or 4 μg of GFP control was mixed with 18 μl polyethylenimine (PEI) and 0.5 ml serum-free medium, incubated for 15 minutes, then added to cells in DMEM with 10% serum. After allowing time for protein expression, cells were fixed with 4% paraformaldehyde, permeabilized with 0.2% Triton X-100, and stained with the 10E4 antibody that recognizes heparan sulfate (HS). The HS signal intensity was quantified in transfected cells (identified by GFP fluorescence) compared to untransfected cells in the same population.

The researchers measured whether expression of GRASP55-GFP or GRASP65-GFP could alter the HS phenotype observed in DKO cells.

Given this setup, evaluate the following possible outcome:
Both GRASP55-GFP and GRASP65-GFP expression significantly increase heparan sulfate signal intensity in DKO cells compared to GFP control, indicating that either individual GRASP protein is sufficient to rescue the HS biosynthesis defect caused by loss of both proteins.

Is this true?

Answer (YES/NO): NO